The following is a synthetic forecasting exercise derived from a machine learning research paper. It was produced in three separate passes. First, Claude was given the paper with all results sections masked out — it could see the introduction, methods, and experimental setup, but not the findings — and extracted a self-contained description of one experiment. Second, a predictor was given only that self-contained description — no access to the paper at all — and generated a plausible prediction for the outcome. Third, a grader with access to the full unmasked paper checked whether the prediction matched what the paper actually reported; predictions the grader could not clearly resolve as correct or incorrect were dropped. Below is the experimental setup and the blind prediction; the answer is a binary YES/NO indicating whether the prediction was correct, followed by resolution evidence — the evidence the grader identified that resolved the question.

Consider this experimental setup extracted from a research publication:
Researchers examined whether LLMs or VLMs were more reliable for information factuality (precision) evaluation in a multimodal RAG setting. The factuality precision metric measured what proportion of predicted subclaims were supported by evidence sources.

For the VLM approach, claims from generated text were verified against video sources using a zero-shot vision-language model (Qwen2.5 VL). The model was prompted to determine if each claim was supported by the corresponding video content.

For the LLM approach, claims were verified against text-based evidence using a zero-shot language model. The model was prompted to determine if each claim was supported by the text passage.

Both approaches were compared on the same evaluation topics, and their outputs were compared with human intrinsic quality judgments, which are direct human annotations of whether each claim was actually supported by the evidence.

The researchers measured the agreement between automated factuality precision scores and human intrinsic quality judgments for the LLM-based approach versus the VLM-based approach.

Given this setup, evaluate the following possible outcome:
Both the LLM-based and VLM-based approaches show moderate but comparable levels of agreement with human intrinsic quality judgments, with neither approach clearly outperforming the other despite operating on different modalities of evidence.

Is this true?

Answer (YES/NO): NO